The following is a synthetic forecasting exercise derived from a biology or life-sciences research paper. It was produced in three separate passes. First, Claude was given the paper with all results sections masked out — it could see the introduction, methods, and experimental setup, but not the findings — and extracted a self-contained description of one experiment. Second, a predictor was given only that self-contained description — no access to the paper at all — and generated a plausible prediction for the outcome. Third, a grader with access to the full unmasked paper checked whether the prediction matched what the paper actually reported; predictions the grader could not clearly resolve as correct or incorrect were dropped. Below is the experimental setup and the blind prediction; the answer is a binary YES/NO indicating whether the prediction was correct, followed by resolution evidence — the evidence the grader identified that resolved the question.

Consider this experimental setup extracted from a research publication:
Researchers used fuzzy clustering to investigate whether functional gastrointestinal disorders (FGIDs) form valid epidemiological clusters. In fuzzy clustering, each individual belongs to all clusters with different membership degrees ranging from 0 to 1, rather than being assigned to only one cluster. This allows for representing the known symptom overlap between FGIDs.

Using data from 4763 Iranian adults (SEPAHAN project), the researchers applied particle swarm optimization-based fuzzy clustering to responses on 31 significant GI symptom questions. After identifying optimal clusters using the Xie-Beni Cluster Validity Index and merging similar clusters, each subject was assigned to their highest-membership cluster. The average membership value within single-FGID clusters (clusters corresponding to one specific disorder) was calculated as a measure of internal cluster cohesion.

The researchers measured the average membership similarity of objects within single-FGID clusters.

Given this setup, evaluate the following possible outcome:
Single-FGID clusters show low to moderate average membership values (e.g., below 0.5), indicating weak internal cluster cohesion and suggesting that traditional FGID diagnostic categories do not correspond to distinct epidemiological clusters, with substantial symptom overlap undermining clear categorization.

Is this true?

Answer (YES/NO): NO